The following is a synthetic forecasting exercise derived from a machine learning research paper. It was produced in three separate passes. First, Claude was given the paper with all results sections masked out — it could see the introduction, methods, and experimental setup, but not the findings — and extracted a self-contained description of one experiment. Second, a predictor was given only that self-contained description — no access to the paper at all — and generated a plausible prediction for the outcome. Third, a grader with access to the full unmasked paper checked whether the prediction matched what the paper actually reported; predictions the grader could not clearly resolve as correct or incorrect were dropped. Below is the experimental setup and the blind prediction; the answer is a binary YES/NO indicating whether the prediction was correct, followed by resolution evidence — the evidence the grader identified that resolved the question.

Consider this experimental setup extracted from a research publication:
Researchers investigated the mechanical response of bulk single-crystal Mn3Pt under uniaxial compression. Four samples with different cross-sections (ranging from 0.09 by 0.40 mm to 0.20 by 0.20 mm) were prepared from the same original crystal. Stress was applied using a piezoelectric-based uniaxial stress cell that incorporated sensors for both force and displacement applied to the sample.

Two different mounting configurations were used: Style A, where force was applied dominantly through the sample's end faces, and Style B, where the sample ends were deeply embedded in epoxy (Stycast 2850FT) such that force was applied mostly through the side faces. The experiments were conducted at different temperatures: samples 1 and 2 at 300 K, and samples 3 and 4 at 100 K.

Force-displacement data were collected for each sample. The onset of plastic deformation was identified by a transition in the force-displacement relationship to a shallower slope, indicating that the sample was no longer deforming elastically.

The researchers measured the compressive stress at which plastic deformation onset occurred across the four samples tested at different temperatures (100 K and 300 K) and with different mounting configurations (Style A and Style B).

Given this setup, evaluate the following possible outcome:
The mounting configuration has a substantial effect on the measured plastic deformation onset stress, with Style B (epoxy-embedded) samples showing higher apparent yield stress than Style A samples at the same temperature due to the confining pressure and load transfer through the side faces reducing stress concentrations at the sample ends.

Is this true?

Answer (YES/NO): NO